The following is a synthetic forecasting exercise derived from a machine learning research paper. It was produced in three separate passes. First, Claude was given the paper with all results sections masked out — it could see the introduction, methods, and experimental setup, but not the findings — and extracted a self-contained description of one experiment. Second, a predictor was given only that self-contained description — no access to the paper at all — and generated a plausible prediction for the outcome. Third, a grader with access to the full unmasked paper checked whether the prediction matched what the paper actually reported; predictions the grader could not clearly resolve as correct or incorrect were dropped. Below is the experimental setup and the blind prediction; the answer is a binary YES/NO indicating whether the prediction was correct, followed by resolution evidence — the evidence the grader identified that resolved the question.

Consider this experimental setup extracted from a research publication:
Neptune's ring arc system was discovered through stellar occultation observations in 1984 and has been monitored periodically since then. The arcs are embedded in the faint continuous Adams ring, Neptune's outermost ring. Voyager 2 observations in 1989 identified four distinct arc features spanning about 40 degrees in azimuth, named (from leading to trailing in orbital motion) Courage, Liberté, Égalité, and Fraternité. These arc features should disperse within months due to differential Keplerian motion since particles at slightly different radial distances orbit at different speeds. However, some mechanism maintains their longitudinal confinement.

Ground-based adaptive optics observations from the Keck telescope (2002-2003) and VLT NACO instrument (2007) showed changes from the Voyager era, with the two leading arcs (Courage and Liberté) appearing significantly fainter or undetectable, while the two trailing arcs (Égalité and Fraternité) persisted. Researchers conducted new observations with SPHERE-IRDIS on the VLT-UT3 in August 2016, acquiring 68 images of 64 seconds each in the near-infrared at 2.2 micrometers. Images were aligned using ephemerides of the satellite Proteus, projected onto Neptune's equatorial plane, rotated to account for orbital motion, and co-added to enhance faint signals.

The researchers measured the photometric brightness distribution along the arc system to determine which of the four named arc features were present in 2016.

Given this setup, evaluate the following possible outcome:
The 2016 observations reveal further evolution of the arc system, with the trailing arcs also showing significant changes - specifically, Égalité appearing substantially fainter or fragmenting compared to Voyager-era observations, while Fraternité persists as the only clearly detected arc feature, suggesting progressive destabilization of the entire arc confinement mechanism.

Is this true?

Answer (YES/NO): NO